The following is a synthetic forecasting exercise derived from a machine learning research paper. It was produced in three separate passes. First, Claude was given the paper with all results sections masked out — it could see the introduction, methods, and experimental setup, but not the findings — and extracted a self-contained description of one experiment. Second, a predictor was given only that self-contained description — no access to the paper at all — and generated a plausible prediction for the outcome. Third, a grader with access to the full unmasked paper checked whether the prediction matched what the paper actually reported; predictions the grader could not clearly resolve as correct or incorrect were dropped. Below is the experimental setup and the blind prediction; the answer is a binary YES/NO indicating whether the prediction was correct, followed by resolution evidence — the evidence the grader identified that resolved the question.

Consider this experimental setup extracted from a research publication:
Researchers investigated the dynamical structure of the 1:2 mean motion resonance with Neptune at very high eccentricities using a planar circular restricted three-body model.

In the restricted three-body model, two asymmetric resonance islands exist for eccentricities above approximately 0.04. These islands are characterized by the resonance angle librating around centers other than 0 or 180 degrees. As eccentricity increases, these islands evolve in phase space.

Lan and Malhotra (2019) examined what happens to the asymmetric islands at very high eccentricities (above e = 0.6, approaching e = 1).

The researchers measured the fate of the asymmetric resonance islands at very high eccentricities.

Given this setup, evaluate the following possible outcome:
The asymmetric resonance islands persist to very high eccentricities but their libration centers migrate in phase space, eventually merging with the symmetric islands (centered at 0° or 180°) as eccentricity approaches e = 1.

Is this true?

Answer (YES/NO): YES